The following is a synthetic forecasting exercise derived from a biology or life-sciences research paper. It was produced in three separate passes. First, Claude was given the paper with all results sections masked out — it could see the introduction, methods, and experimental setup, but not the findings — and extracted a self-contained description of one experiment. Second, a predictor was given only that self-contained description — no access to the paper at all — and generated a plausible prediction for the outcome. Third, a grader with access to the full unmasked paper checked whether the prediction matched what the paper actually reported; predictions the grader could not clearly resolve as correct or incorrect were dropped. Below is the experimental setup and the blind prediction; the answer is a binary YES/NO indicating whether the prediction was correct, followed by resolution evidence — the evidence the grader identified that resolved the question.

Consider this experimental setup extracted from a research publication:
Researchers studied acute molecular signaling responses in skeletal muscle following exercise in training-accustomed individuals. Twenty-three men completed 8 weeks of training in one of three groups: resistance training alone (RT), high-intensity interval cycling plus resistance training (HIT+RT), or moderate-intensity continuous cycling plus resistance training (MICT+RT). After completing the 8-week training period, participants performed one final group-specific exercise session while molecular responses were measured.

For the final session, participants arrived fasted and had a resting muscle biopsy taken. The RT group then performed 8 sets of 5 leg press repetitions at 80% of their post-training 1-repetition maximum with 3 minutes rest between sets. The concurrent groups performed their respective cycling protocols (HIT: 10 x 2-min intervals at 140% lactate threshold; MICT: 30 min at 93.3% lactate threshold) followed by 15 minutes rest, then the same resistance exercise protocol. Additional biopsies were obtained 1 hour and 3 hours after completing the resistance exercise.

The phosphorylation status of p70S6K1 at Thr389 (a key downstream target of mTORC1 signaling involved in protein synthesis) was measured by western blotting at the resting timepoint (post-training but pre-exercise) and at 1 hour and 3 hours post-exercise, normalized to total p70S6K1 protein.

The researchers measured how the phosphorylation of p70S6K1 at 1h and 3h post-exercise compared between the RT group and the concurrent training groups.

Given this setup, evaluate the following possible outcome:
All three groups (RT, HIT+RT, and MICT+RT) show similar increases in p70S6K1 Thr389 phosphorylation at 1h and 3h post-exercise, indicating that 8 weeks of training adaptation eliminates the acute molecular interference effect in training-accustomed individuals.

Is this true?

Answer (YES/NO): NO